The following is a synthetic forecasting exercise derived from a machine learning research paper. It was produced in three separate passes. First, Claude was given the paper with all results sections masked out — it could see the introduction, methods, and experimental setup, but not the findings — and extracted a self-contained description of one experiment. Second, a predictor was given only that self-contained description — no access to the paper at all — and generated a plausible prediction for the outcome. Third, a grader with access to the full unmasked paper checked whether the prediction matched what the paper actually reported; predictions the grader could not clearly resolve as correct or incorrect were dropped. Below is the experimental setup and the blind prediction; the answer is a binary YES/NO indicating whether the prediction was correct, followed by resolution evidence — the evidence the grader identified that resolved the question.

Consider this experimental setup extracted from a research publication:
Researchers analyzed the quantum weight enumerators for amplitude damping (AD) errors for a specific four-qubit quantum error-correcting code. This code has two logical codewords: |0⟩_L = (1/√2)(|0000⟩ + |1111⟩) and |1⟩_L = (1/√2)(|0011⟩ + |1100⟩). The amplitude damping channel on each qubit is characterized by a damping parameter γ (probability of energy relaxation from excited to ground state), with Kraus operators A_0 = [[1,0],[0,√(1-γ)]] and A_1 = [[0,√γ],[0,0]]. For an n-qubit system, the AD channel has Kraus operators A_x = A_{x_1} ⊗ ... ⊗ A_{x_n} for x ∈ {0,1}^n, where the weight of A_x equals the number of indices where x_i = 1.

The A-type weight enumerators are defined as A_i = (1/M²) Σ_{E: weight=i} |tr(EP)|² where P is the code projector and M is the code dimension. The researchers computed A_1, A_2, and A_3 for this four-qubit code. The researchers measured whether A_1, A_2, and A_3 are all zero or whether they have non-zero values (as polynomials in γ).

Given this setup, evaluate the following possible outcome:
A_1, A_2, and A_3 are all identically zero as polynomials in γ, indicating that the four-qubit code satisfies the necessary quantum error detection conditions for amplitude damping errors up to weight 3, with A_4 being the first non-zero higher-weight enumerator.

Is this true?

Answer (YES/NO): YES